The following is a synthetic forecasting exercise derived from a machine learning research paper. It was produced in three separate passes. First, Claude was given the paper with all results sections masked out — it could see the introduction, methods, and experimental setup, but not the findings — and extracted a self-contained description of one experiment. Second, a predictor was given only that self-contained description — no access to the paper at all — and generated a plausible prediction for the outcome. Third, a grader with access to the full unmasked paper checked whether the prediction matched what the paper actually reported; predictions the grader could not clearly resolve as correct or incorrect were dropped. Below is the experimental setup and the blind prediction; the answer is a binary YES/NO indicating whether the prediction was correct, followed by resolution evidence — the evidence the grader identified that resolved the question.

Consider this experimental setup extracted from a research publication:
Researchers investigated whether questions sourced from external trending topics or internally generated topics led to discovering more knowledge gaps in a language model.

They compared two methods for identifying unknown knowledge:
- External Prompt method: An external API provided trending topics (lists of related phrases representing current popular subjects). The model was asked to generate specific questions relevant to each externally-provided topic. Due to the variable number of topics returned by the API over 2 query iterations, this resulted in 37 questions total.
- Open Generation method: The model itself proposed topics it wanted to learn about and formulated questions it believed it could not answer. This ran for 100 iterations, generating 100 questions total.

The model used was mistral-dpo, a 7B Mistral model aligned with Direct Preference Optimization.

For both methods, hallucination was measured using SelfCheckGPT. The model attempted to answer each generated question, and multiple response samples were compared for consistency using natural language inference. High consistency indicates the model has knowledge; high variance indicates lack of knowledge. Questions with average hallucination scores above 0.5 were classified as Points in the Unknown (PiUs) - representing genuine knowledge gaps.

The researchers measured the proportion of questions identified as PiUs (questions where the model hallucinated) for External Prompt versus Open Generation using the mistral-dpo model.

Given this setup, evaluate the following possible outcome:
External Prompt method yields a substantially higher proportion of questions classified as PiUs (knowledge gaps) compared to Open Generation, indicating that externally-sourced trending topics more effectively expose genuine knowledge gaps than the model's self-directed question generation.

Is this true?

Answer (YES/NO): NO